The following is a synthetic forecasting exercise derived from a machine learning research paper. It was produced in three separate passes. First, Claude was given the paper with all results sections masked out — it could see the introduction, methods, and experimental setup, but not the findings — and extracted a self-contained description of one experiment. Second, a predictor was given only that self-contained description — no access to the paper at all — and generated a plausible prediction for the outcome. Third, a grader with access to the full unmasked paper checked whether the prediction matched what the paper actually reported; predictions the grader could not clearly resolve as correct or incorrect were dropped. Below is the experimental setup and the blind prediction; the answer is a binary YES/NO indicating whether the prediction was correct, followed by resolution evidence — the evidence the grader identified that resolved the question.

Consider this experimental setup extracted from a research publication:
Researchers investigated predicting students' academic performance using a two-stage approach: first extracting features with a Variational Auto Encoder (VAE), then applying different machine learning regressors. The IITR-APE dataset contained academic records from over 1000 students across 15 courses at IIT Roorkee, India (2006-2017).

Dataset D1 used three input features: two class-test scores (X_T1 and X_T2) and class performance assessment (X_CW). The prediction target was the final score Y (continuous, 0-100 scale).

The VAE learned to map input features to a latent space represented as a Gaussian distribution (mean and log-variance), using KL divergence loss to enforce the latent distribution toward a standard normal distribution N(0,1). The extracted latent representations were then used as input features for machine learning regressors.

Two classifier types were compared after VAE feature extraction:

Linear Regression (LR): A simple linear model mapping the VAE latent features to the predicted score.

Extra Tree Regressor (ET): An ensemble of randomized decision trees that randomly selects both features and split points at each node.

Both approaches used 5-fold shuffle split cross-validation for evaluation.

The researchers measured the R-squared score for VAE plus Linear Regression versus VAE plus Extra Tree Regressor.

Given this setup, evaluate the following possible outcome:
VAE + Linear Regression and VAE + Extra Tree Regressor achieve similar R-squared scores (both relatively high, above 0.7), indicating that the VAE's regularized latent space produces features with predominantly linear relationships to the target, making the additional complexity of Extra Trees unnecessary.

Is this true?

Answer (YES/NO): NO